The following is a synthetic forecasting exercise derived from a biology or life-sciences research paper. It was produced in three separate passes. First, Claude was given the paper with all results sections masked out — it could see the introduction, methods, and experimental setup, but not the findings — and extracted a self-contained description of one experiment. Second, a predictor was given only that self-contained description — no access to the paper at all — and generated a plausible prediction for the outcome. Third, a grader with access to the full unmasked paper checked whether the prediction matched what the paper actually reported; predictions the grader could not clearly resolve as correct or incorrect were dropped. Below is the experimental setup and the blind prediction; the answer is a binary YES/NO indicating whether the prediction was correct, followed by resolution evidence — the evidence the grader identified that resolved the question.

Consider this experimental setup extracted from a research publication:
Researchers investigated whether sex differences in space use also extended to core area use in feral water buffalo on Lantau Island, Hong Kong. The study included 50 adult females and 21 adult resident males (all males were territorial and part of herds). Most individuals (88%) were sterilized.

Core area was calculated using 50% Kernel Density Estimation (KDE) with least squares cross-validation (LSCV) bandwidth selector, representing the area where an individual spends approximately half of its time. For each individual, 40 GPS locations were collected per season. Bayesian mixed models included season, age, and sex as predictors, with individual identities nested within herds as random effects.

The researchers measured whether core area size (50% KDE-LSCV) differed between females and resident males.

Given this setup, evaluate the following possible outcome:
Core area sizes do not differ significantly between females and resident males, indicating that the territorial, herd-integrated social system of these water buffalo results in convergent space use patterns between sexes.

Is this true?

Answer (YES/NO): YES